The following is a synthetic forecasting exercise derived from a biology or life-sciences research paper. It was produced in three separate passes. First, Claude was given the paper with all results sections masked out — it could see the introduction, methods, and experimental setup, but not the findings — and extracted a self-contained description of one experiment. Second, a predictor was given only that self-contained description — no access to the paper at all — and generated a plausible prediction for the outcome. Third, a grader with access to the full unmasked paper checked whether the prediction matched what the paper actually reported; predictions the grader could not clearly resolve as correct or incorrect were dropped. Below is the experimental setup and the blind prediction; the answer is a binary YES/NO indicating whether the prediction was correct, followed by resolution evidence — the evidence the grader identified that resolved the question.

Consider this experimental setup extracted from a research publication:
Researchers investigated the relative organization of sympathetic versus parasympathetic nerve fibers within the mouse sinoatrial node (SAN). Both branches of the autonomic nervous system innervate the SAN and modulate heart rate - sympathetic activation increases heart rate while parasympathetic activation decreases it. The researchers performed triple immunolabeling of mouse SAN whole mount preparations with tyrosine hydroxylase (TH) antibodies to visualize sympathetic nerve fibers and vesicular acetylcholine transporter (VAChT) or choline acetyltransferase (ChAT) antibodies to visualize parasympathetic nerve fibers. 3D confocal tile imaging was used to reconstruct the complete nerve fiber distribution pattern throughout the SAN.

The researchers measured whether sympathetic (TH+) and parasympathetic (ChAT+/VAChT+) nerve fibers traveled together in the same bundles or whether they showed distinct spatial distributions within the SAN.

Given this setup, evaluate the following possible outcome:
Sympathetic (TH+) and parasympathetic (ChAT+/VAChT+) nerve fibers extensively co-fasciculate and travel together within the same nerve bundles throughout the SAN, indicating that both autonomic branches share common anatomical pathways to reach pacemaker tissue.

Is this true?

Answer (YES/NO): NO